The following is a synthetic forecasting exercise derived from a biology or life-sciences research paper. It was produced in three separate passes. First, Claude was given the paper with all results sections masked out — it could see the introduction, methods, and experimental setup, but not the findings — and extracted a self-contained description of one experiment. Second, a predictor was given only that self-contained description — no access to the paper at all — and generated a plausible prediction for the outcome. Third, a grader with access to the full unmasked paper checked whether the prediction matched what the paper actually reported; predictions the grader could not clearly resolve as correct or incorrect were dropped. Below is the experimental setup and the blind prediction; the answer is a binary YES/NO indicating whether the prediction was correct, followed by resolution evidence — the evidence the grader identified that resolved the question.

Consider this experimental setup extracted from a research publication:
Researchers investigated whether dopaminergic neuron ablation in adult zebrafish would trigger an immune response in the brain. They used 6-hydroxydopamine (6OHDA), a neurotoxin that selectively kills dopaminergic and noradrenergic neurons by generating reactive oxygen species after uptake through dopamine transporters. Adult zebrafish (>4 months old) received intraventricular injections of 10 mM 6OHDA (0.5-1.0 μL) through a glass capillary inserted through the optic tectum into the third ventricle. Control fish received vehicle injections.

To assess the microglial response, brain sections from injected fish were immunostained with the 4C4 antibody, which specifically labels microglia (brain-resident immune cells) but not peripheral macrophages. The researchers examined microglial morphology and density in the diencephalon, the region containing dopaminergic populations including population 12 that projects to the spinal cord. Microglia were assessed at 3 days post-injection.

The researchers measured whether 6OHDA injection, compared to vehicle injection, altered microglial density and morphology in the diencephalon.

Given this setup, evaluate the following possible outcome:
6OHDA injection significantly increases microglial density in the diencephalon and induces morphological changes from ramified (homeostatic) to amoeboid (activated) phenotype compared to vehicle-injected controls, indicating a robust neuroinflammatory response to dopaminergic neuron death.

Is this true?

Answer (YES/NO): YES